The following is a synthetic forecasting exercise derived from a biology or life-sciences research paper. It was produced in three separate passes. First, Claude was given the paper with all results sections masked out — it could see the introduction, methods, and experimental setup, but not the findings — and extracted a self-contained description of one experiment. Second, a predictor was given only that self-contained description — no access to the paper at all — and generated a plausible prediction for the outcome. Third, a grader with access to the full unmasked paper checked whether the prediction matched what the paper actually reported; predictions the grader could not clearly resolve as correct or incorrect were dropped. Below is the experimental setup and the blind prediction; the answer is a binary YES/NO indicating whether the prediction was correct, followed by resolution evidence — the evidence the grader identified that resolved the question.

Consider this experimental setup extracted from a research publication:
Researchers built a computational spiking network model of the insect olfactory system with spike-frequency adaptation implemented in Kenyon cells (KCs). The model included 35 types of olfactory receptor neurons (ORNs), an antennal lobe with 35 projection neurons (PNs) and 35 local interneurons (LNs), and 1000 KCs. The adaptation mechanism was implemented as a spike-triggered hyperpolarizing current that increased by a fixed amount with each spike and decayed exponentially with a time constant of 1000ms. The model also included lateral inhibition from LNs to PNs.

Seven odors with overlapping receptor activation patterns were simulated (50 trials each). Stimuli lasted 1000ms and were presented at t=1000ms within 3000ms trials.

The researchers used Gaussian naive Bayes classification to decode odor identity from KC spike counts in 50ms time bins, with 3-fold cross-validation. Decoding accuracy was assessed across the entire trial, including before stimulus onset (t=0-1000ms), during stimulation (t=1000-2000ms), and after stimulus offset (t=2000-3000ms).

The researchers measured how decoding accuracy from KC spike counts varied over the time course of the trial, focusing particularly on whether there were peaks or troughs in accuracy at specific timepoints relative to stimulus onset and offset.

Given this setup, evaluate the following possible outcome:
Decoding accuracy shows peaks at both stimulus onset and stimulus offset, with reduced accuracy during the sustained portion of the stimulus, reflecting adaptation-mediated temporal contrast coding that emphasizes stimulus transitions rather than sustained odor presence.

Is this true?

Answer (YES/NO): NO